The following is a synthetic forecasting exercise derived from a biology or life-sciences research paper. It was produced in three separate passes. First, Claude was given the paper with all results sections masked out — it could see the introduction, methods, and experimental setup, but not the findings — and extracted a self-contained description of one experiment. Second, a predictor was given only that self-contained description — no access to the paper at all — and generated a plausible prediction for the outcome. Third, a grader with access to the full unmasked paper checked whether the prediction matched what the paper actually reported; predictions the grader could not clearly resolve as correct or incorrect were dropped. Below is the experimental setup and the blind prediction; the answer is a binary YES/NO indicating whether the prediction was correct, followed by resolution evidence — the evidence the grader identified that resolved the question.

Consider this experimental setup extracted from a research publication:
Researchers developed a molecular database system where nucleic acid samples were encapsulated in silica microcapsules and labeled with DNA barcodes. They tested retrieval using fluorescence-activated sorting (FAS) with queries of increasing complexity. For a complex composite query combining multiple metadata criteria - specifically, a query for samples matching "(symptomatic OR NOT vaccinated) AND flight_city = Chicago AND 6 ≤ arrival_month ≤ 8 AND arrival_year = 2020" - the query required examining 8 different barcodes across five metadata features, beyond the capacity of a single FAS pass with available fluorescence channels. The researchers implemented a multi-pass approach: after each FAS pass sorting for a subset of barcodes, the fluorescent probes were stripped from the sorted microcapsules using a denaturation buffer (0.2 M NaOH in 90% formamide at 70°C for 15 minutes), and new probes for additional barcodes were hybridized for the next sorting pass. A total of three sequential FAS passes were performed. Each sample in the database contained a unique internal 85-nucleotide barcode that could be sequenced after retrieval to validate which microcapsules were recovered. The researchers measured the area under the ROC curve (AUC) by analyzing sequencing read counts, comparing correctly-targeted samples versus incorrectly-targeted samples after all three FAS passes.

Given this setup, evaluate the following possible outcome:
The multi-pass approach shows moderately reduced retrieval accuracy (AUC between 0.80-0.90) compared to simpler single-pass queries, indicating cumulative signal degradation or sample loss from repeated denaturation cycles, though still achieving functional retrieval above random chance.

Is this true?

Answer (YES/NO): NO